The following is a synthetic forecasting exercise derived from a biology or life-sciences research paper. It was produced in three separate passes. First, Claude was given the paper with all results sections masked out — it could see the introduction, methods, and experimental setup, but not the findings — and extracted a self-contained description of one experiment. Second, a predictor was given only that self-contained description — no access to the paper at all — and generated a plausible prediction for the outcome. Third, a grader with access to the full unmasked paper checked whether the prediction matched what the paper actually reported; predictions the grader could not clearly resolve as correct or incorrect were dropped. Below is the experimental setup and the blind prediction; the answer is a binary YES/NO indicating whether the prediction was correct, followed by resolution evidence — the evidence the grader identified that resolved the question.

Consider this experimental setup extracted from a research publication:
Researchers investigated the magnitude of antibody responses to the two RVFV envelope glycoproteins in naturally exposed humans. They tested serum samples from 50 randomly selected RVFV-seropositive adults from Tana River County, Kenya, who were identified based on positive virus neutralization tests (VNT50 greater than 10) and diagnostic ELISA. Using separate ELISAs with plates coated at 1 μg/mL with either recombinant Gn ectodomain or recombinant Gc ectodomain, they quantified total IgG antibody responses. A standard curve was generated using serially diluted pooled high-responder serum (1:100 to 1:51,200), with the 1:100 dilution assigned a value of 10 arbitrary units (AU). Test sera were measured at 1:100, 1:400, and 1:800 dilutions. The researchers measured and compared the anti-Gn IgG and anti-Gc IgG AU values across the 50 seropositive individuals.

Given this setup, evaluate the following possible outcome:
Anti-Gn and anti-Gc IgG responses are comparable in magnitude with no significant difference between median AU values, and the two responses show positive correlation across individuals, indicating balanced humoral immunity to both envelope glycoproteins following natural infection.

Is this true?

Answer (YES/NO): YES